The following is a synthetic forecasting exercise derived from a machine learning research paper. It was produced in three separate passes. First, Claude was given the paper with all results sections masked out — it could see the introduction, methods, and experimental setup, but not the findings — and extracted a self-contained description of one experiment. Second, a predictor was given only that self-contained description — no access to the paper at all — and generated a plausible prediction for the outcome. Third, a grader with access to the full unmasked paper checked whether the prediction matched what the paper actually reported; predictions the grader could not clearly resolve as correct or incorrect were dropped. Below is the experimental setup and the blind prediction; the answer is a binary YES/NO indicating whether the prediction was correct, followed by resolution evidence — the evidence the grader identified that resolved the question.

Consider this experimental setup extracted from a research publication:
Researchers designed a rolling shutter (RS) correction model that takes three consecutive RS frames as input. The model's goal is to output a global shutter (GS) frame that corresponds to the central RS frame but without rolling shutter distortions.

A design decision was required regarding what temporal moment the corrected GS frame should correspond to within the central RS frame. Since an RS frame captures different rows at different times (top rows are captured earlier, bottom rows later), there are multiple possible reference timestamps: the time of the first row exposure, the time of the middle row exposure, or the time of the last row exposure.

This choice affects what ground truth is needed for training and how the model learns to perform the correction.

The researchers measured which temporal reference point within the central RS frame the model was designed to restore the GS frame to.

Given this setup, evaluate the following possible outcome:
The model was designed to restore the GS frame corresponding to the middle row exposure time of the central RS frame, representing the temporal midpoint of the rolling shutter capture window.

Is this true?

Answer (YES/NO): YES